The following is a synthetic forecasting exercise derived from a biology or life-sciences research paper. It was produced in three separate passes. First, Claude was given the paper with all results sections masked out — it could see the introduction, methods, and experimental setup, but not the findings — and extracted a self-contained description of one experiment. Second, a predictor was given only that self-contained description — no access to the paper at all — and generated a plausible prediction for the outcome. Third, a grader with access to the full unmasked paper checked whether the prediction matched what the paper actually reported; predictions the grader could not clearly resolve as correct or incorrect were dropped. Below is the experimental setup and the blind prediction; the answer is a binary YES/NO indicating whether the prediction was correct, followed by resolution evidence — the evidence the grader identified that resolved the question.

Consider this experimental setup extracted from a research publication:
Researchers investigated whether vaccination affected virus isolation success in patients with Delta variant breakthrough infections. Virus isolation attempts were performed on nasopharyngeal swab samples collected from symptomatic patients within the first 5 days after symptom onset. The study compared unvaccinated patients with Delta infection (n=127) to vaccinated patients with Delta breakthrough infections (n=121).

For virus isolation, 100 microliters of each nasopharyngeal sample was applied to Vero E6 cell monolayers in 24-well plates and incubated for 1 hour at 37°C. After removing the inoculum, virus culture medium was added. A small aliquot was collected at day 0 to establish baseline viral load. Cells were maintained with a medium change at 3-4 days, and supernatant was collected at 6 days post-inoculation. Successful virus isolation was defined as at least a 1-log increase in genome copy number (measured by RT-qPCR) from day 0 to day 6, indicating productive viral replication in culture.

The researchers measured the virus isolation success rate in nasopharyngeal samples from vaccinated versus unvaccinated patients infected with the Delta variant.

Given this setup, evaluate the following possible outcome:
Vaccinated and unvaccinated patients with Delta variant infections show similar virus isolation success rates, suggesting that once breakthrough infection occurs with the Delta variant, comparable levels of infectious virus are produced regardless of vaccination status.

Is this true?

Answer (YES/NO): NO